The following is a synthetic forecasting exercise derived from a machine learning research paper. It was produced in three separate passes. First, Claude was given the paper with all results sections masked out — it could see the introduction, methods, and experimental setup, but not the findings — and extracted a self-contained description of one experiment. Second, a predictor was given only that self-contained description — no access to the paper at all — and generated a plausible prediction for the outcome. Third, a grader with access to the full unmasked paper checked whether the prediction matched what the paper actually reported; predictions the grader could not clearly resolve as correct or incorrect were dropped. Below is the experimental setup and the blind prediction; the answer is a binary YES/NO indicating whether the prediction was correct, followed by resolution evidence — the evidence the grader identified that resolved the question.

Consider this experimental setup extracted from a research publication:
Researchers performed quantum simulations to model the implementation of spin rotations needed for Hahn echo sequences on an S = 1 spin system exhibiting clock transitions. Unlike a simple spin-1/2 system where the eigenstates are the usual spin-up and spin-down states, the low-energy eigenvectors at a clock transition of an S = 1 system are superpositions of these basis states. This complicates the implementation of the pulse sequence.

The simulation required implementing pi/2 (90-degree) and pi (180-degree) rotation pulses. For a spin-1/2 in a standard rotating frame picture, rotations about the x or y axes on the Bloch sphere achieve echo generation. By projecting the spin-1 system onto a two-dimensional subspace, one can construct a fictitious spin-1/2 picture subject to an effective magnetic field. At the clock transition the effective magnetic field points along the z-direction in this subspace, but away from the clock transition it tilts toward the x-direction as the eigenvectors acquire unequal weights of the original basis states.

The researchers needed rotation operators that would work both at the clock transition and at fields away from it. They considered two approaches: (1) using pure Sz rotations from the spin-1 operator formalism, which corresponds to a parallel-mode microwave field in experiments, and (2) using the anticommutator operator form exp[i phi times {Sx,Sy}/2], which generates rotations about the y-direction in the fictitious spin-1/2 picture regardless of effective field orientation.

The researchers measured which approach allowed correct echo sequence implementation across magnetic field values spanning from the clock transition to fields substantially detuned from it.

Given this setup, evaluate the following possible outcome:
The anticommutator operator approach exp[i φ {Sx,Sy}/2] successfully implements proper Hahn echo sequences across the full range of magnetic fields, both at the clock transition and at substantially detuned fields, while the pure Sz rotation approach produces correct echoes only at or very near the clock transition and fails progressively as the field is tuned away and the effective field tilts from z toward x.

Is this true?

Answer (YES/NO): YES